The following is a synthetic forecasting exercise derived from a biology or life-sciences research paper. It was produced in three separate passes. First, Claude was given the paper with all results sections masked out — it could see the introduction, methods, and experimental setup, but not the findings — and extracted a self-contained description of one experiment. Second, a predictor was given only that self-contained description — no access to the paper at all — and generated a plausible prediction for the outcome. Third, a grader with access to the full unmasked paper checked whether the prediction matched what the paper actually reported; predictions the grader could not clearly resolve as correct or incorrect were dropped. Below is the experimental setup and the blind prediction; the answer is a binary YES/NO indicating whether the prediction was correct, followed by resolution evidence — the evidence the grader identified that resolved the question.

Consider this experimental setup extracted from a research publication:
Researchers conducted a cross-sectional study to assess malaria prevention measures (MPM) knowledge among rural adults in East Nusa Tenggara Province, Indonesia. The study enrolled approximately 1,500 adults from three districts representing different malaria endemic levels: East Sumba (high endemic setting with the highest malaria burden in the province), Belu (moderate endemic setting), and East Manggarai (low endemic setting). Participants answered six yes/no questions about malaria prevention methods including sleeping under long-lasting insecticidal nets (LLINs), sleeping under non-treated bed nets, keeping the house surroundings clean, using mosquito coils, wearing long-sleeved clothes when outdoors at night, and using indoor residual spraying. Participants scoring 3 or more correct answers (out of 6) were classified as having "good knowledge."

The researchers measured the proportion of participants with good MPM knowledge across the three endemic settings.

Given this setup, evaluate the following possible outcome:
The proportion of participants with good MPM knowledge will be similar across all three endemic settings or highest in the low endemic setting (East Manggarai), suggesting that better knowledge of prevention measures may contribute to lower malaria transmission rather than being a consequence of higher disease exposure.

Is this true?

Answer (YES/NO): YES